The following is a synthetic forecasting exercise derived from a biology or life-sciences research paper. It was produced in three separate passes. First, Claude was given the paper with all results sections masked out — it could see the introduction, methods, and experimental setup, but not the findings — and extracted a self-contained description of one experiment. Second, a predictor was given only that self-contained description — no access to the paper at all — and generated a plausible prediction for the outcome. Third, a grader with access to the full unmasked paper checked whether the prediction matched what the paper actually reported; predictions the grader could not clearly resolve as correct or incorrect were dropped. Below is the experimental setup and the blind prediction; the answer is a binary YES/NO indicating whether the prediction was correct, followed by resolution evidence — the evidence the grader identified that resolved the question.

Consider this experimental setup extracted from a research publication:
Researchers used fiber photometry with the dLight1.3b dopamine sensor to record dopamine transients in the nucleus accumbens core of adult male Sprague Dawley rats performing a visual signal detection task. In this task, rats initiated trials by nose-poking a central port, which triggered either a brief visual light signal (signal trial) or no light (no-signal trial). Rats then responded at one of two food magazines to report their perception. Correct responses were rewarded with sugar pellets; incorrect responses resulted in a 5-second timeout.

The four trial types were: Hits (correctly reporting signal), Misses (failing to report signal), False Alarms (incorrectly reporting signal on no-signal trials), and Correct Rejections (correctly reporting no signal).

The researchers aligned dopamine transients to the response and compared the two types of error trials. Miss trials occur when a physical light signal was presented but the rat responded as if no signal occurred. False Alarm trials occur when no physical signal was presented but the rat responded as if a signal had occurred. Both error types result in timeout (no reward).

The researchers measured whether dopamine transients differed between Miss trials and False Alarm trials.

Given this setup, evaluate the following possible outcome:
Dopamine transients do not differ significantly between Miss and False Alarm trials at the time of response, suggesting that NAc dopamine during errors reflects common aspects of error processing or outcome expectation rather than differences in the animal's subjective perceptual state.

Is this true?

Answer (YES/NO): YES